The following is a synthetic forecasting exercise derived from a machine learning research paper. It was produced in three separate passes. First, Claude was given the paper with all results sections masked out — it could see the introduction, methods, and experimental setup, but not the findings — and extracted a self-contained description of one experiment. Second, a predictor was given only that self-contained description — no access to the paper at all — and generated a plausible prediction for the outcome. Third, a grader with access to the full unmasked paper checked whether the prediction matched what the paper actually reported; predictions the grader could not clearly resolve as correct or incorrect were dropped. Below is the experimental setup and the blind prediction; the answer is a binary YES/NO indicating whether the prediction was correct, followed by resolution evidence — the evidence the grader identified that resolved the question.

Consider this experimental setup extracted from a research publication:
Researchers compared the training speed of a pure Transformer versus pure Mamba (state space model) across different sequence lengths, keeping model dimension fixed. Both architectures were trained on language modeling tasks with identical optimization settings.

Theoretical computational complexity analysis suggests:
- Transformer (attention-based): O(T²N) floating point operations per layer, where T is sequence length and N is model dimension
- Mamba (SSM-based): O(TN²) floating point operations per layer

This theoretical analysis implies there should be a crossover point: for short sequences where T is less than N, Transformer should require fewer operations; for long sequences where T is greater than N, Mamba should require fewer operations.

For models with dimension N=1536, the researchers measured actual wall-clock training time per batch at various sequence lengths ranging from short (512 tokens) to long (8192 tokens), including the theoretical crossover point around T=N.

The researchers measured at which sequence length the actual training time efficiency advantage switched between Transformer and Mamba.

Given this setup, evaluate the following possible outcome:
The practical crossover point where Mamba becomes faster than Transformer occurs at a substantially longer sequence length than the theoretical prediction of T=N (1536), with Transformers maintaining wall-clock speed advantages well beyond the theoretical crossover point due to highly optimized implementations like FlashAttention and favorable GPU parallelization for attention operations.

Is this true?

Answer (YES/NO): NO